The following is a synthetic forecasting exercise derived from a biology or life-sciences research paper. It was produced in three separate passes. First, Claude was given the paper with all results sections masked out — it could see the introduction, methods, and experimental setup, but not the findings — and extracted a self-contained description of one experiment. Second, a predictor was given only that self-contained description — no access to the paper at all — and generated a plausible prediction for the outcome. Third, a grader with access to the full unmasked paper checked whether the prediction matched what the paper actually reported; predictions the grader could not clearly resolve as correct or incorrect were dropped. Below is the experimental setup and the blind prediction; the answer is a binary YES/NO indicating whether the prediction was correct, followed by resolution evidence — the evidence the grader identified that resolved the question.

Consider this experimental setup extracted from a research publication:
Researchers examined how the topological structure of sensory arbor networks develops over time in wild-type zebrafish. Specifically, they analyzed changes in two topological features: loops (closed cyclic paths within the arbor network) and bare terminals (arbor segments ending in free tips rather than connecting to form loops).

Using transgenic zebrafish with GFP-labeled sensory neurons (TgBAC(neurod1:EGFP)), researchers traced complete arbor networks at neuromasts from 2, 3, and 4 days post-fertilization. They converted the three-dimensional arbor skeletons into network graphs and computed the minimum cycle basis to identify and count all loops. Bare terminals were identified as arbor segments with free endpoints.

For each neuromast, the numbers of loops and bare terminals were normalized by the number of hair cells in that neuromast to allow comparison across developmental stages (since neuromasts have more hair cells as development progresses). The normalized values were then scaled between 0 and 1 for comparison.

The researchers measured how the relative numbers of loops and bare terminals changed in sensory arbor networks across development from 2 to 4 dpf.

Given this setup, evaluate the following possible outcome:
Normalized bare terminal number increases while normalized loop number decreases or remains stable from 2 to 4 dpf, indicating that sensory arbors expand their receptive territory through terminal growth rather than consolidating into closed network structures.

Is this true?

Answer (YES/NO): NO